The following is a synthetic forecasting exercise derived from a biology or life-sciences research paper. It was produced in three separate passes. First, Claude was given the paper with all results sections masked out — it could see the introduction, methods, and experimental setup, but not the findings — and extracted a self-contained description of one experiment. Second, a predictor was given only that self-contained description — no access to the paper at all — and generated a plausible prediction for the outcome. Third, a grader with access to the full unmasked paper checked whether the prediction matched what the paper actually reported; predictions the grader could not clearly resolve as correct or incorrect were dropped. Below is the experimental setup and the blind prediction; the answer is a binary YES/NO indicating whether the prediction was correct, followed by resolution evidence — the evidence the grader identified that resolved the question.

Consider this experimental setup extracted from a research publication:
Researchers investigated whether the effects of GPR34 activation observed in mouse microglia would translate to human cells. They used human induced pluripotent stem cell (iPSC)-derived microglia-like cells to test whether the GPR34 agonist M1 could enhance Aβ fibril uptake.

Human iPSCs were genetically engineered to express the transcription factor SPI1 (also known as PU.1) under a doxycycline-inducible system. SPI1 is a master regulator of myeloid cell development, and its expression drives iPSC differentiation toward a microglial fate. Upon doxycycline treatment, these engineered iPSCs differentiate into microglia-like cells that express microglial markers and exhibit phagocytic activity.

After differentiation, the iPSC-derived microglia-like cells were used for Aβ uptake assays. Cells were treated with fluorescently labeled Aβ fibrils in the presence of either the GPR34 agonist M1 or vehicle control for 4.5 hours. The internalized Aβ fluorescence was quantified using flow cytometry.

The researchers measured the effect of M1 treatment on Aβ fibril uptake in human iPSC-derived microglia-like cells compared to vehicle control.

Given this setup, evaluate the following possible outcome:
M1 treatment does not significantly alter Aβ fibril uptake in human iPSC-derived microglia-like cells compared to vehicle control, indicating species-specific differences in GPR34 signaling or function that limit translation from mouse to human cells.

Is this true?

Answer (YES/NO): NO